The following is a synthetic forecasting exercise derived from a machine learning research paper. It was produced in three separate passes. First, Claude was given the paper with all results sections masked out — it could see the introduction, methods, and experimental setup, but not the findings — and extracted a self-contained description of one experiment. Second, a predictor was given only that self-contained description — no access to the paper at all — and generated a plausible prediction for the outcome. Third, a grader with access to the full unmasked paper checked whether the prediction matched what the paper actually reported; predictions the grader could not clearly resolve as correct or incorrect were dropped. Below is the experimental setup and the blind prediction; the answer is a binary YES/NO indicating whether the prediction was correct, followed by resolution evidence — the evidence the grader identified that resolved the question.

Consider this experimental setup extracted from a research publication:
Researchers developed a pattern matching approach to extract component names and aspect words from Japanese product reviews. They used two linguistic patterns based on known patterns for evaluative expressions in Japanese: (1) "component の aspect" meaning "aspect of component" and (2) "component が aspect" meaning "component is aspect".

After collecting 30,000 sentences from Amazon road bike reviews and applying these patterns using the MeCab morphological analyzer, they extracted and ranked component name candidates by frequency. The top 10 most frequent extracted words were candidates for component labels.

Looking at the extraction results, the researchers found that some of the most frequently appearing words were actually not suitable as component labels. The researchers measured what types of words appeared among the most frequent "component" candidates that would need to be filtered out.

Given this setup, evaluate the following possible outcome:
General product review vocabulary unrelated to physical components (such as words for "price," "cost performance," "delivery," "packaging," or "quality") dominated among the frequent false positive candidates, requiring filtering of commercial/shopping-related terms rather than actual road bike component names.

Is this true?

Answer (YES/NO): NO